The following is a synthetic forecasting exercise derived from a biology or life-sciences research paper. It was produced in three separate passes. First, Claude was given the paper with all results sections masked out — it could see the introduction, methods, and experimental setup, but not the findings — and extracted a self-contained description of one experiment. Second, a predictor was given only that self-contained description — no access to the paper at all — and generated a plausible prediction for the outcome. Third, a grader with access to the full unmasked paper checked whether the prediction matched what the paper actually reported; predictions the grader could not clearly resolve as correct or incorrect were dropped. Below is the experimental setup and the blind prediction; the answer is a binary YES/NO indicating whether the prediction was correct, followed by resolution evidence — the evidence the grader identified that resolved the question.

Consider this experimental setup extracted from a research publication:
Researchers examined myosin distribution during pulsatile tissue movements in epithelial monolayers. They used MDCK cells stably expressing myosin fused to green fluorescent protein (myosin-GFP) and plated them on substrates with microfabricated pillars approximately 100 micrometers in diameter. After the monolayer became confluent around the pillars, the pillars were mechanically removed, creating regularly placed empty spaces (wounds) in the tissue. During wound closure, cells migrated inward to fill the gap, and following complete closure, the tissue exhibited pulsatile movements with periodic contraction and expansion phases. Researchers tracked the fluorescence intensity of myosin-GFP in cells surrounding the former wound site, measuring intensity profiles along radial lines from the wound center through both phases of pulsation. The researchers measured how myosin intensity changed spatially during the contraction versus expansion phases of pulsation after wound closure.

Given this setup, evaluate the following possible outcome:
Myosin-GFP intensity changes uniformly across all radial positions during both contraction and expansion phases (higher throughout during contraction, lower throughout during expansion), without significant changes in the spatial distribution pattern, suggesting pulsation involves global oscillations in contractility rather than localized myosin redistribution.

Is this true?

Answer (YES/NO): NO